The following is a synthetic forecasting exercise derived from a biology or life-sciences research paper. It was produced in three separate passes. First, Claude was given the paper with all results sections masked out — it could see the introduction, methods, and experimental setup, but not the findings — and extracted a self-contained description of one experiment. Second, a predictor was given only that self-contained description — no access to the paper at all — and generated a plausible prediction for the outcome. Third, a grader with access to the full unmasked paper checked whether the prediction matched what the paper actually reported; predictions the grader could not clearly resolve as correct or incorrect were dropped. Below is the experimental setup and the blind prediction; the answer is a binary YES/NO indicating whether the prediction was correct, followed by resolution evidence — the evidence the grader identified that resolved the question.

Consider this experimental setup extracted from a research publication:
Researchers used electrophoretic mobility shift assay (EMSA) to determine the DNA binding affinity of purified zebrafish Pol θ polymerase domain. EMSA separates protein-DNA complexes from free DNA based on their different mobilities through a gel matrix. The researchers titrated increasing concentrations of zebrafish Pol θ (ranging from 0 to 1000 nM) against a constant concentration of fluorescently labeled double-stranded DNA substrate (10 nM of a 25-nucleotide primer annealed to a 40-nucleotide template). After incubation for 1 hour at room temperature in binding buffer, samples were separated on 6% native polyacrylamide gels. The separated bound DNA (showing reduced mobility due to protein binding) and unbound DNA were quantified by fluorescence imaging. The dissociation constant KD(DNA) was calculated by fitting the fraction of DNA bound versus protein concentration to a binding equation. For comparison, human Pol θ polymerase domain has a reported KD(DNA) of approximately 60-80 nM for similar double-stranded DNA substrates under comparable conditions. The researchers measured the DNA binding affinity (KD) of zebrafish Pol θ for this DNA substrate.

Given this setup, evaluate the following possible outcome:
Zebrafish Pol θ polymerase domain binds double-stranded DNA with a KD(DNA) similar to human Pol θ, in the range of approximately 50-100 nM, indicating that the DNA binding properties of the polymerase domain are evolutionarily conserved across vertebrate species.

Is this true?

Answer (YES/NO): NO